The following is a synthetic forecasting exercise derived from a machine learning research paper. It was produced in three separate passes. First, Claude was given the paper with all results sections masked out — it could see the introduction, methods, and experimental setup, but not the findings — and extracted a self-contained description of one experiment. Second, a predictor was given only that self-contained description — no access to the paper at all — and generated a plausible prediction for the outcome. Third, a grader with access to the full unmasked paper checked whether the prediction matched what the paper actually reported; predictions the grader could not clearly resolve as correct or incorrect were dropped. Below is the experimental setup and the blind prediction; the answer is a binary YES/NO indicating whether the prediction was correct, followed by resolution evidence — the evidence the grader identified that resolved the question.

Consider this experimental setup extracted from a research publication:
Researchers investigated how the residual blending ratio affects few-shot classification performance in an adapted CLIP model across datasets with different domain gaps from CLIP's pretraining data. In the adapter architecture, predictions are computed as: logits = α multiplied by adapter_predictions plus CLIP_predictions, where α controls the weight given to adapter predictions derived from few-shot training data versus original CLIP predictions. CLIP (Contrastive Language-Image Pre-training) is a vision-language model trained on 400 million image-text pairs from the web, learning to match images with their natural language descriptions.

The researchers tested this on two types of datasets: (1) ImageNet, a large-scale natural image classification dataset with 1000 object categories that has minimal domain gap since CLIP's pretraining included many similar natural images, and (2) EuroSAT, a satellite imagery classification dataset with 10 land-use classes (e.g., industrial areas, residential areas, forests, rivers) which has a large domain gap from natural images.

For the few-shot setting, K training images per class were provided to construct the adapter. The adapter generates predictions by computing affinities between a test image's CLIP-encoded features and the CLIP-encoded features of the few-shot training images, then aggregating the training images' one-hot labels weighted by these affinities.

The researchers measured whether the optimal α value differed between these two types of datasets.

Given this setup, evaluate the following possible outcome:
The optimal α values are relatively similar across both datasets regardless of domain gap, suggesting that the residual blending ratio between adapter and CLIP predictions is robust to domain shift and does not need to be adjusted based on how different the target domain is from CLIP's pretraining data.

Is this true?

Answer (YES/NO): NO